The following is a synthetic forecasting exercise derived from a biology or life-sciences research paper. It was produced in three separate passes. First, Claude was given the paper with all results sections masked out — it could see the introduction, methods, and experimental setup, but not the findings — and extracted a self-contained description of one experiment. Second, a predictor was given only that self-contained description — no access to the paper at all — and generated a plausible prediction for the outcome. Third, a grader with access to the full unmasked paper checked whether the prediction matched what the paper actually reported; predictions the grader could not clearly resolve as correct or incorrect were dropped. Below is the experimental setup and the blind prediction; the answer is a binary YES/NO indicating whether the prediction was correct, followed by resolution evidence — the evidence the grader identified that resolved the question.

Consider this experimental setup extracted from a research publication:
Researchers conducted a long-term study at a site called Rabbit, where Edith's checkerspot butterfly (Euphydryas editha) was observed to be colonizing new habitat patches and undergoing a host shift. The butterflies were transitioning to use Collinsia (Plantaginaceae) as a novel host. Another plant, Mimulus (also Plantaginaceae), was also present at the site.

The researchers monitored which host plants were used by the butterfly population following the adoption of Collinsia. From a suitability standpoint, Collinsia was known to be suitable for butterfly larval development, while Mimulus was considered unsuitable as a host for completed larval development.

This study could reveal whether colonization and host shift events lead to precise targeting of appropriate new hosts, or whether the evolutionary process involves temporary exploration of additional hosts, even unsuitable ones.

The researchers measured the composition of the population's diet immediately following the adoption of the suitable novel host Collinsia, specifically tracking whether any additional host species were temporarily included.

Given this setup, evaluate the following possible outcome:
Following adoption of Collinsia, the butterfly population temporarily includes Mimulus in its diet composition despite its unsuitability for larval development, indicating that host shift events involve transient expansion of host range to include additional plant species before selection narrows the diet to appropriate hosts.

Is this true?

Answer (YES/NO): YES